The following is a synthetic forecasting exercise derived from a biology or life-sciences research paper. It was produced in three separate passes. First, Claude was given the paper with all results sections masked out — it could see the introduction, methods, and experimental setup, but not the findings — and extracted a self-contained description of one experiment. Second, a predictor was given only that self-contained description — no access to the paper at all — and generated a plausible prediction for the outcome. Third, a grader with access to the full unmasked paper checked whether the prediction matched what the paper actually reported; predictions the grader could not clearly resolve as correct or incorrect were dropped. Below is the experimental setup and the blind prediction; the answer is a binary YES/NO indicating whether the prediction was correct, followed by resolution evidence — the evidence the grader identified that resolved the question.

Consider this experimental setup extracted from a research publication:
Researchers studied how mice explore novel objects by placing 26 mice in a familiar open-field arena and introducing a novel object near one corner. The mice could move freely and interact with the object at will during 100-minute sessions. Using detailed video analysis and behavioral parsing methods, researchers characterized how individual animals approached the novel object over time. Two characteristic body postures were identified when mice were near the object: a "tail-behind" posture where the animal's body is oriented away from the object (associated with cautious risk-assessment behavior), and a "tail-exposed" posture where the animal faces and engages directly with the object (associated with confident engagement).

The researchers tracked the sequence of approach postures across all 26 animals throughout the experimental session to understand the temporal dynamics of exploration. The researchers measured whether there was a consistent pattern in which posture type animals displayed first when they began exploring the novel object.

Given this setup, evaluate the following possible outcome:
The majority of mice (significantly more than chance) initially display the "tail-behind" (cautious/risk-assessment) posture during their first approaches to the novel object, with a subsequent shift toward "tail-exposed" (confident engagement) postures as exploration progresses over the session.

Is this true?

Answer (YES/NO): YES